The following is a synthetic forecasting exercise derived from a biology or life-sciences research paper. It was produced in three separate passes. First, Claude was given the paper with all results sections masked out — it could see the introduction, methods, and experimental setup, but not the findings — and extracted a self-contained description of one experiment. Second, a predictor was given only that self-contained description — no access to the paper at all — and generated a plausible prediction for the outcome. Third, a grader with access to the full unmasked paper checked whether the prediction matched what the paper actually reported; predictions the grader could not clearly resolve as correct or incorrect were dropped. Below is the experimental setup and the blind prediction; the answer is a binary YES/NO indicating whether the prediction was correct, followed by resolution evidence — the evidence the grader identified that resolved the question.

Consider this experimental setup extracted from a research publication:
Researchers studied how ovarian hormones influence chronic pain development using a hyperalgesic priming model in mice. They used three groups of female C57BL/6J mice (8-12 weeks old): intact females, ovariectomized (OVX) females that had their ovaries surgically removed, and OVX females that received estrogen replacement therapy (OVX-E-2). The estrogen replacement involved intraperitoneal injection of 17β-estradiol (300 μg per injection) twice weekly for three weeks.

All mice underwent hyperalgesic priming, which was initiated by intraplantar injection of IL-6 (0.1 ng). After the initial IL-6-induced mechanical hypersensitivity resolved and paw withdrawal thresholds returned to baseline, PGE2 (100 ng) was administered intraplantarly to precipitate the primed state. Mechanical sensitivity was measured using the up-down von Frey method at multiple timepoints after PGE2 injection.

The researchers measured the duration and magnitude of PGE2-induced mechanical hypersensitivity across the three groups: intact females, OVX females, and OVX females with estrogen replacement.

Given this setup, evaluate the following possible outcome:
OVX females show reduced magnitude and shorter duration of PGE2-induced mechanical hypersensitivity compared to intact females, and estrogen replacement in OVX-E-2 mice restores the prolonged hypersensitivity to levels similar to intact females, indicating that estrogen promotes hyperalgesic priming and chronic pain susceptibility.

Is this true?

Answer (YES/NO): NO